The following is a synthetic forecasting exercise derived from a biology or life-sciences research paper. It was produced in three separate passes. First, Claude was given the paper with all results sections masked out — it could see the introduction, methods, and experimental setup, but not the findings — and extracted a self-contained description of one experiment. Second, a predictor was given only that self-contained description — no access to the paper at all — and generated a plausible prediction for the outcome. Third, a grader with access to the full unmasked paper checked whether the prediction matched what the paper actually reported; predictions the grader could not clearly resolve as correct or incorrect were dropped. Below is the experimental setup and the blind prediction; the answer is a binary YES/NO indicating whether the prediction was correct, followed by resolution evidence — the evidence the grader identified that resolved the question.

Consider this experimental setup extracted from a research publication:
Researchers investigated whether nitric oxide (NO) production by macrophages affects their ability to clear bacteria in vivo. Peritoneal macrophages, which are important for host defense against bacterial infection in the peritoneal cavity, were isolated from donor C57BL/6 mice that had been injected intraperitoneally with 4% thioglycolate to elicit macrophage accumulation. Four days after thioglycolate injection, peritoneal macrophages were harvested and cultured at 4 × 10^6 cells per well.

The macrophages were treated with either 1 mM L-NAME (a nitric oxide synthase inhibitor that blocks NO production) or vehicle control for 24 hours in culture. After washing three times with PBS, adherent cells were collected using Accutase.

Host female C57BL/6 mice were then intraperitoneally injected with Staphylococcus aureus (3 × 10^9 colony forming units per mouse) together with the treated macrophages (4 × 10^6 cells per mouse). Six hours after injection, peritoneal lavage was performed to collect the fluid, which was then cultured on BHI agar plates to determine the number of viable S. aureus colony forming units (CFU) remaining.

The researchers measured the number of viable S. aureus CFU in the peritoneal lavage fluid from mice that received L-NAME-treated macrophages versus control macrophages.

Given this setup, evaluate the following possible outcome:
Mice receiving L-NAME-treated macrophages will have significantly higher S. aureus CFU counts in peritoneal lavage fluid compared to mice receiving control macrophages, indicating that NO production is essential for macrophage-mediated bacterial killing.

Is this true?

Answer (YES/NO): YES